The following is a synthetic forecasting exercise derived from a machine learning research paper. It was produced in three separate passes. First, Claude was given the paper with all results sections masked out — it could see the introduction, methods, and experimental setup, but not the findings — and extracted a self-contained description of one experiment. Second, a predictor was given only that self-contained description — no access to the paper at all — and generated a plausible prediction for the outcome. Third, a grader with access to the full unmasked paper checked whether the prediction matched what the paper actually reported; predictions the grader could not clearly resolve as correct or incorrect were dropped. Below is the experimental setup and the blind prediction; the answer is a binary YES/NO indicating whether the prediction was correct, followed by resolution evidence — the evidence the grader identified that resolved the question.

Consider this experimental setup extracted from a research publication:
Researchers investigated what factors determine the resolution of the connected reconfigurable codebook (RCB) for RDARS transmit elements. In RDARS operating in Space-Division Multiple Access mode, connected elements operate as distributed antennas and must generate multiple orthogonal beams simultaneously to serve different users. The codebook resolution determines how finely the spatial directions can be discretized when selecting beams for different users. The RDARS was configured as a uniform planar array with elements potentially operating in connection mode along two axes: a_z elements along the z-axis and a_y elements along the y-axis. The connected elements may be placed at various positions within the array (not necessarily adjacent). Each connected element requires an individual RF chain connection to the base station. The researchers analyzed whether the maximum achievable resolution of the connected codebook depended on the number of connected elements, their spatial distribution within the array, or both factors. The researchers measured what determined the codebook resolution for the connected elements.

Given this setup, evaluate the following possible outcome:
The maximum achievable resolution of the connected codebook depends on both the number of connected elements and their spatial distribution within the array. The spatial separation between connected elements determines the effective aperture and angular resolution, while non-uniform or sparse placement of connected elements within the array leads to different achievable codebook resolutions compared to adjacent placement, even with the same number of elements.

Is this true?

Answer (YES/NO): NO